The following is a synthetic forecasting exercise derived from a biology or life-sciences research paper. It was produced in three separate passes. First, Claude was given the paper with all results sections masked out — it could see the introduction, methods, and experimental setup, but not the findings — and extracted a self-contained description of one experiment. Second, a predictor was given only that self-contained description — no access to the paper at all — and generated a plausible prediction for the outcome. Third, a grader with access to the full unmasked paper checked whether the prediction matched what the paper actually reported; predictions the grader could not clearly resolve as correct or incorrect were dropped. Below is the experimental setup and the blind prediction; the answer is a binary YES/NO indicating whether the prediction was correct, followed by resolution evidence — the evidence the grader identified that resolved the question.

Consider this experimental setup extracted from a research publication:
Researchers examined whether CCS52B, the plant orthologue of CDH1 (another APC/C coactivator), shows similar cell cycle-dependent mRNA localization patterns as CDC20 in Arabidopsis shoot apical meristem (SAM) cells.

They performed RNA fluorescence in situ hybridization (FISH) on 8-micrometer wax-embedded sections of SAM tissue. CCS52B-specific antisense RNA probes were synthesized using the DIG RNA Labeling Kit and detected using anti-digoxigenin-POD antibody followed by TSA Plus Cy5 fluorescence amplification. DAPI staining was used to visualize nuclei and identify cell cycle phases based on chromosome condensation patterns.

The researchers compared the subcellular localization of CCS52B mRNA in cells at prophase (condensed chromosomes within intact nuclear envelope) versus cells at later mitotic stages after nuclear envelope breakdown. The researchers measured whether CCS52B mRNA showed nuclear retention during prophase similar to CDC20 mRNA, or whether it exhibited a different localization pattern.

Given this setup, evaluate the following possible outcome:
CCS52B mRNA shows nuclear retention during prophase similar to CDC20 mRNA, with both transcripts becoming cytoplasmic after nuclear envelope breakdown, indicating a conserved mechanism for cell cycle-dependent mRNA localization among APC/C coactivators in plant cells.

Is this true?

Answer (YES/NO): YES